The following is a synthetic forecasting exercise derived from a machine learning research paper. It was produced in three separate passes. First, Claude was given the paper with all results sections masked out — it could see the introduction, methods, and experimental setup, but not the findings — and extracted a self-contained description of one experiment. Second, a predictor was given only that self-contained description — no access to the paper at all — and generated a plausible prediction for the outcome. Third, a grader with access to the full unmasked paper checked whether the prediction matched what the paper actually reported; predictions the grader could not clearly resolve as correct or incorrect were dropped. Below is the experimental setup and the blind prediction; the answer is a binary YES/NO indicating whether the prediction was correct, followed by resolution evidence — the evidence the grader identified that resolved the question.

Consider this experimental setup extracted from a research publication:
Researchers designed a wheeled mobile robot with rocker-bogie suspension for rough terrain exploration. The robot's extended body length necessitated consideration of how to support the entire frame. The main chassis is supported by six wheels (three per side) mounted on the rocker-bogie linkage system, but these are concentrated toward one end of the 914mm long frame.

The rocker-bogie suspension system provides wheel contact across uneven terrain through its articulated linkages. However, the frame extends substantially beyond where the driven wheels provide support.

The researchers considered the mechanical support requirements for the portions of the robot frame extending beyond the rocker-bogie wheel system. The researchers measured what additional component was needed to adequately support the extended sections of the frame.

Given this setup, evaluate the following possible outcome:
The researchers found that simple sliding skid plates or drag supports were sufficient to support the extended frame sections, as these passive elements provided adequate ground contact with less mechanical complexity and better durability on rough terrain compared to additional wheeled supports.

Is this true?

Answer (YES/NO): NO